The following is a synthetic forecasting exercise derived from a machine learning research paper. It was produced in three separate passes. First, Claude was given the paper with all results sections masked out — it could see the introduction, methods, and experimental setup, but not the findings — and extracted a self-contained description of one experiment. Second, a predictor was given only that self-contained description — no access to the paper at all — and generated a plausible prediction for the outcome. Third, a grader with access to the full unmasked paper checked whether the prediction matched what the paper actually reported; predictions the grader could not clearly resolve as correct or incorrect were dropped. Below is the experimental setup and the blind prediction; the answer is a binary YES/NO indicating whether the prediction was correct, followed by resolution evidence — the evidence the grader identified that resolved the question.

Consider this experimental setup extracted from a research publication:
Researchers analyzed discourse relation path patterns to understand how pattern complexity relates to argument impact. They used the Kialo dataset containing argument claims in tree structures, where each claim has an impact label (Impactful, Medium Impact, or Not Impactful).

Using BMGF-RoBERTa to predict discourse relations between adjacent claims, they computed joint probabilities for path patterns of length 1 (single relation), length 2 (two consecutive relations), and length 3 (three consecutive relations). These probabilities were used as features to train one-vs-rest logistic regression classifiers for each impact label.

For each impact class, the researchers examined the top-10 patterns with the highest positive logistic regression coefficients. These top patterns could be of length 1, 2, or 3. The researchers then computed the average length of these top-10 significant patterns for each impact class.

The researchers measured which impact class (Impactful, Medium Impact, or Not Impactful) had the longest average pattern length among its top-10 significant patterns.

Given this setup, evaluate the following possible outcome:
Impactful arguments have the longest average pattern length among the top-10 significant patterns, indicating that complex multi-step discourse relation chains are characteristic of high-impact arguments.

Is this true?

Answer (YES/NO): NO